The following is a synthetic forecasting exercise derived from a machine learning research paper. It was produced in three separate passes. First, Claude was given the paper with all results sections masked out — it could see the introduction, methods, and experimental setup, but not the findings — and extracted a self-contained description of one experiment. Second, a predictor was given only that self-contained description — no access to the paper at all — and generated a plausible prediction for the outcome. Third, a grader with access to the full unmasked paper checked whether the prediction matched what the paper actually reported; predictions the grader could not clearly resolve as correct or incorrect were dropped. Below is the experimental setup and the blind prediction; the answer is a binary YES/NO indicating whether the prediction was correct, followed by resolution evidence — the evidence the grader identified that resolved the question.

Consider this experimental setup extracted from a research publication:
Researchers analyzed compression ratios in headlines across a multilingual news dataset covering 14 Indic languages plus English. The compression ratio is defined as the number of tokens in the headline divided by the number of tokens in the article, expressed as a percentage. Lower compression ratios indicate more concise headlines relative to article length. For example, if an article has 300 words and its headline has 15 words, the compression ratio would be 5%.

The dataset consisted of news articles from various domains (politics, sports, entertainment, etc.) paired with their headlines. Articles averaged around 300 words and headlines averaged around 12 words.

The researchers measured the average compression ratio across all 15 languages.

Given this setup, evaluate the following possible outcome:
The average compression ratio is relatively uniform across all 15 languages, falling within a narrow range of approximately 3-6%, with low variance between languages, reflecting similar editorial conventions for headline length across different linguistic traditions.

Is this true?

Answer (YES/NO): NO